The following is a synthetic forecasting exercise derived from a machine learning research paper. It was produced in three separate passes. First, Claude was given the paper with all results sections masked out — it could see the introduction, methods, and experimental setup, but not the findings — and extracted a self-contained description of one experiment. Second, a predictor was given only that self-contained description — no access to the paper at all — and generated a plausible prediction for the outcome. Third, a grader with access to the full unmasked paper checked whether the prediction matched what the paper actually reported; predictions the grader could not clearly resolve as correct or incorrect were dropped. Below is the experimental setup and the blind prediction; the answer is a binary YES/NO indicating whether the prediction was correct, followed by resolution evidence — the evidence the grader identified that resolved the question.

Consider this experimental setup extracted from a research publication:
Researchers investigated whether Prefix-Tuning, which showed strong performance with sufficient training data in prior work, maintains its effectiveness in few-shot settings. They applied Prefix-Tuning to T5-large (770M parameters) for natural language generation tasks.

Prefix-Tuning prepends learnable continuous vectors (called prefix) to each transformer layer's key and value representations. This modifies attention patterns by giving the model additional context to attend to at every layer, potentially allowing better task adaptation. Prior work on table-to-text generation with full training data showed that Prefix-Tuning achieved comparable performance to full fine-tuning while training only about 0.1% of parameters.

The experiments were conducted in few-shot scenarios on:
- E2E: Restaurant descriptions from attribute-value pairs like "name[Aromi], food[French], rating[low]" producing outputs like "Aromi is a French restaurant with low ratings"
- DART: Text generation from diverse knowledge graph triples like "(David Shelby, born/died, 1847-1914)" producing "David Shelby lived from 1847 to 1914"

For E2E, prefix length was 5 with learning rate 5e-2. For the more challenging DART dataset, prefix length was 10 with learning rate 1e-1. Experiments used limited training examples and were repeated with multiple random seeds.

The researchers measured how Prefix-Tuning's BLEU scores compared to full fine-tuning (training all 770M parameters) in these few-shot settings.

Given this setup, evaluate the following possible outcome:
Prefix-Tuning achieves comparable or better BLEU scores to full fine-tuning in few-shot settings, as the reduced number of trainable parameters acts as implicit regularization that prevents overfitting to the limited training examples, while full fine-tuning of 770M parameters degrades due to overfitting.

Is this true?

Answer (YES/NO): NO